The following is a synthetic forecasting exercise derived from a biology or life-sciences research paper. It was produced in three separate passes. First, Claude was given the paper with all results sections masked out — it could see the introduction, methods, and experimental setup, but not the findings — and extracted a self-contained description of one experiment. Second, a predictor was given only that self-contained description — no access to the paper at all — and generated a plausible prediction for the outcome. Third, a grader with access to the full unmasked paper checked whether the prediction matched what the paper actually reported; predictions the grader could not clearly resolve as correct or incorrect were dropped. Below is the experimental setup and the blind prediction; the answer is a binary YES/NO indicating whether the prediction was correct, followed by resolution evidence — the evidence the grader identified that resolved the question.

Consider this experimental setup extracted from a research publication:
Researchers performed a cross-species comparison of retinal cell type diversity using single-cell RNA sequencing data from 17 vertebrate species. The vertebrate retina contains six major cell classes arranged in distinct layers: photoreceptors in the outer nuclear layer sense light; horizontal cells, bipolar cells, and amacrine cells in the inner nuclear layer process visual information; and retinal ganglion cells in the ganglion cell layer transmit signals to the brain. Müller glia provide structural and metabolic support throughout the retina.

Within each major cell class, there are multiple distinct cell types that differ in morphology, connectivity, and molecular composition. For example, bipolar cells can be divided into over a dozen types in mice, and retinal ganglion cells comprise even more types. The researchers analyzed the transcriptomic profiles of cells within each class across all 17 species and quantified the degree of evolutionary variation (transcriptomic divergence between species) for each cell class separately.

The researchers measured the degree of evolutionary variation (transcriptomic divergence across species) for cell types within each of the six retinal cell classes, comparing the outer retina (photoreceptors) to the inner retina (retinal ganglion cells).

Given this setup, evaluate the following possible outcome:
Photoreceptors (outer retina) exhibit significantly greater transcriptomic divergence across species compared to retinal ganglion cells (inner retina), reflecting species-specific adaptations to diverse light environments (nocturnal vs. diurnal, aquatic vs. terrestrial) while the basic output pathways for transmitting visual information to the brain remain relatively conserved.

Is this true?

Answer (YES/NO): NO